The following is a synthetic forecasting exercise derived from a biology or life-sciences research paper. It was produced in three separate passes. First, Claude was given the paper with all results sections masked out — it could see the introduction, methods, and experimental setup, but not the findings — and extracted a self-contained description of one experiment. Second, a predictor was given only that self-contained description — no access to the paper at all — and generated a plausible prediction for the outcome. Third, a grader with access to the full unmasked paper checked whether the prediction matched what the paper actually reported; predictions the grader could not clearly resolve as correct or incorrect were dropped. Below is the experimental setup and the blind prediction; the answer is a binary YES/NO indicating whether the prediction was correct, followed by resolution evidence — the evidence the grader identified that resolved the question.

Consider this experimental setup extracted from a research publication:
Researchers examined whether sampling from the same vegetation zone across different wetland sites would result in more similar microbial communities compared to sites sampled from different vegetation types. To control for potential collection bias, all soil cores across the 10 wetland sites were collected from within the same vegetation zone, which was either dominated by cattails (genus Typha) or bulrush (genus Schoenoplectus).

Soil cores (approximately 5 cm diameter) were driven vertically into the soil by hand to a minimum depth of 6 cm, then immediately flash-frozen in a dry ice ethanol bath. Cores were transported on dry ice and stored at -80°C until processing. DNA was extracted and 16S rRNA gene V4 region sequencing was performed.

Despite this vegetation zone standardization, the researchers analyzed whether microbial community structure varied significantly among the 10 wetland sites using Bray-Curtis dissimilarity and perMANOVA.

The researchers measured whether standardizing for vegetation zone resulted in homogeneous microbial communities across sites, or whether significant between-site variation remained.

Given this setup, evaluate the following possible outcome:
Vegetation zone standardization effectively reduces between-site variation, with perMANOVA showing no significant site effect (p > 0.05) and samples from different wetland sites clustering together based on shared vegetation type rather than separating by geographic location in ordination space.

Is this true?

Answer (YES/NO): NO